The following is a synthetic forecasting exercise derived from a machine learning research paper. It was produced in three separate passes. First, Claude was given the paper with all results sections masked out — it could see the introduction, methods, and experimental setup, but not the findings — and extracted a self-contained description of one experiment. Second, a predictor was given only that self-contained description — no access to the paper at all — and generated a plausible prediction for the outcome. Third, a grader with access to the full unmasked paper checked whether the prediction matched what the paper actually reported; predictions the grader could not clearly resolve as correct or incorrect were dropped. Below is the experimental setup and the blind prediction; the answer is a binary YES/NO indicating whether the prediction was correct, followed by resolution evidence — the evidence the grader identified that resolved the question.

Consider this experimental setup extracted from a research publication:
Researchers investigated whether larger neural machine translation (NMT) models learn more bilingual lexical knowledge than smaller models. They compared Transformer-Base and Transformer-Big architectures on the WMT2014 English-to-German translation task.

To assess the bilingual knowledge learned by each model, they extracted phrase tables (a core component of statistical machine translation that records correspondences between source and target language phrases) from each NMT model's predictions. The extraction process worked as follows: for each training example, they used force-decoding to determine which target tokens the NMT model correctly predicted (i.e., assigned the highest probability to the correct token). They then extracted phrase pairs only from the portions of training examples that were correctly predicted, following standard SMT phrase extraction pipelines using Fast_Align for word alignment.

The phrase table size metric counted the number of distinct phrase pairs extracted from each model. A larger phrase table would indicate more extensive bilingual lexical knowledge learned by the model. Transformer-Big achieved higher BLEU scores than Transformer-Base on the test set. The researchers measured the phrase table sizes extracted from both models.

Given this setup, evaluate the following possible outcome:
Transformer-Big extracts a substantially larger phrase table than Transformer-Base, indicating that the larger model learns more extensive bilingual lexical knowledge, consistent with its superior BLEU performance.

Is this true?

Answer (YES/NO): NO